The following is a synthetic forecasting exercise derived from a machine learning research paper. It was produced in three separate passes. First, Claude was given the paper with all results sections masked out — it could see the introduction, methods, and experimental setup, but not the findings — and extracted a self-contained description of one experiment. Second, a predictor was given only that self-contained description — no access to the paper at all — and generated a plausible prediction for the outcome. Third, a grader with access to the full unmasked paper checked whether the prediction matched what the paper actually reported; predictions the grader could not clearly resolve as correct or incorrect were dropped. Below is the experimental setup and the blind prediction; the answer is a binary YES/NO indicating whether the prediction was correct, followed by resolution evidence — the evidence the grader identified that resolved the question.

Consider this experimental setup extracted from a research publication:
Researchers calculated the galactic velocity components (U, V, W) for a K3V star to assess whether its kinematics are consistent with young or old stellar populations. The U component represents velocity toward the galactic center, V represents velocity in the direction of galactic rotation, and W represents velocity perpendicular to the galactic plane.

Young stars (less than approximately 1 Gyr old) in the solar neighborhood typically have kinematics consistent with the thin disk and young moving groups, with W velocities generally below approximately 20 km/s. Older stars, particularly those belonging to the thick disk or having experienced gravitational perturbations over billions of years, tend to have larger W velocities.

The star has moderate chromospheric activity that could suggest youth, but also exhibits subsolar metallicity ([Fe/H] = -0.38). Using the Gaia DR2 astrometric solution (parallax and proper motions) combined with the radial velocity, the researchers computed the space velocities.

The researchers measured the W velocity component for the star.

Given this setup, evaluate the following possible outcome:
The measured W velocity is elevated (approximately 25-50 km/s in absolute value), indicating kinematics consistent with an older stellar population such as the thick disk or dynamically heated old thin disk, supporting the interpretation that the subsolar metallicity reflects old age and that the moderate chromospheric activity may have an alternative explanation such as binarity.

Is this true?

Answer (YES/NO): YES